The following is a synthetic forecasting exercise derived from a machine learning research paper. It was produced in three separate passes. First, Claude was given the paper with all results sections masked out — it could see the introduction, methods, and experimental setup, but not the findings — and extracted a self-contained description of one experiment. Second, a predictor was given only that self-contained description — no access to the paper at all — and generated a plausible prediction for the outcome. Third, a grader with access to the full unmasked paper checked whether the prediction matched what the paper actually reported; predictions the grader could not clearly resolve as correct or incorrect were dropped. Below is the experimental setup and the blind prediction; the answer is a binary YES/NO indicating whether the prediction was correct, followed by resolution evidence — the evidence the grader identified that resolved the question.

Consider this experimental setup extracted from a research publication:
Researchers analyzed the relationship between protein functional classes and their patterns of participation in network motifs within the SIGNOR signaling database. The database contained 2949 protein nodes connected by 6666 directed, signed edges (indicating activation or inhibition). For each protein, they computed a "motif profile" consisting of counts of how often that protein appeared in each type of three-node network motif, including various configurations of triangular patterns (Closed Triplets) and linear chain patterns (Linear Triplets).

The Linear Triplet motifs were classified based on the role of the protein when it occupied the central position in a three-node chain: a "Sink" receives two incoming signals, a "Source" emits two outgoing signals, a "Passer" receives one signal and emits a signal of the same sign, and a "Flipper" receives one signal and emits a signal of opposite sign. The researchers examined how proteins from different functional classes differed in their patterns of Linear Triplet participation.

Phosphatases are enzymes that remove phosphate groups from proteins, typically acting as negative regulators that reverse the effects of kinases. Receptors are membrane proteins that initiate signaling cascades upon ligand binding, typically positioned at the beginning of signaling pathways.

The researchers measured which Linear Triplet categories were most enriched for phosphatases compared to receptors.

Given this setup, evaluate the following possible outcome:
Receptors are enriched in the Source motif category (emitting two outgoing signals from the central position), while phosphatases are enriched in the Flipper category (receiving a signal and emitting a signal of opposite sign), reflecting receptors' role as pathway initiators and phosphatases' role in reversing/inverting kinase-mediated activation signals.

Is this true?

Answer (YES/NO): NO